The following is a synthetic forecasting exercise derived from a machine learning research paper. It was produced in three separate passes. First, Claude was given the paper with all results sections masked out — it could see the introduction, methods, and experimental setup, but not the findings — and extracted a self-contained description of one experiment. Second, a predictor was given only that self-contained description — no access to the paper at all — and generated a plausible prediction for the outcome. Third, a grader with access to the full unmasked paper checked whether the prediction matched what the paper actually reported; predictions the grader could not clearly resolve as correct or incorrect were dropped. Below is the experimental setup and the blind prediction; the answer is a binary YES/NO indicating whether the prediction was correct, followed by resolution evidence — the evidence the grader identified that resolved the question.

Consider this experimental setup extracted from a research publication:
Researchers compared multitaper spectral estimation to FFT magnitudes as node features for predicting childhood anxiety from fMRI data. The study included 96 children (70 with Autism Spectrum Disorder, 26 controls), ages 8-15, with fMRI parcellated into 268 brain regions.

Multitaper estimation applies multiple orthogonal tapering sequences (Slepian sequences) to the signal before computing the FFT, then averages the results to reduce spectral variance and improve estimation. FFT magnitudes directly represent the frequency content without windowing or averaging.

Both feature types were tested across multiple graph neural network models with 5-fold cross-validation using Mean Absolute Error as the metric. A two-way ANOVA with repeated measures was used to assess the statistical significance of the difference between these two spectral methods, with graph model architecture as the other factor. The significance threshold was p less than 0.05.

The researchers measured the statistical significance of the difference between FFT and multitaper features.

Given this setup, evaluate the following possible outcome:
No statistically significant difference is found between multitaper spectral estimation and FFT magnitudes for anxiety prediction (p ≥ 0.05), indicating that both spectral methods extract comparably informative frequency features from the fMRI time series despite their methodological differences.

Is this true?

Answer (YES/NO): YES